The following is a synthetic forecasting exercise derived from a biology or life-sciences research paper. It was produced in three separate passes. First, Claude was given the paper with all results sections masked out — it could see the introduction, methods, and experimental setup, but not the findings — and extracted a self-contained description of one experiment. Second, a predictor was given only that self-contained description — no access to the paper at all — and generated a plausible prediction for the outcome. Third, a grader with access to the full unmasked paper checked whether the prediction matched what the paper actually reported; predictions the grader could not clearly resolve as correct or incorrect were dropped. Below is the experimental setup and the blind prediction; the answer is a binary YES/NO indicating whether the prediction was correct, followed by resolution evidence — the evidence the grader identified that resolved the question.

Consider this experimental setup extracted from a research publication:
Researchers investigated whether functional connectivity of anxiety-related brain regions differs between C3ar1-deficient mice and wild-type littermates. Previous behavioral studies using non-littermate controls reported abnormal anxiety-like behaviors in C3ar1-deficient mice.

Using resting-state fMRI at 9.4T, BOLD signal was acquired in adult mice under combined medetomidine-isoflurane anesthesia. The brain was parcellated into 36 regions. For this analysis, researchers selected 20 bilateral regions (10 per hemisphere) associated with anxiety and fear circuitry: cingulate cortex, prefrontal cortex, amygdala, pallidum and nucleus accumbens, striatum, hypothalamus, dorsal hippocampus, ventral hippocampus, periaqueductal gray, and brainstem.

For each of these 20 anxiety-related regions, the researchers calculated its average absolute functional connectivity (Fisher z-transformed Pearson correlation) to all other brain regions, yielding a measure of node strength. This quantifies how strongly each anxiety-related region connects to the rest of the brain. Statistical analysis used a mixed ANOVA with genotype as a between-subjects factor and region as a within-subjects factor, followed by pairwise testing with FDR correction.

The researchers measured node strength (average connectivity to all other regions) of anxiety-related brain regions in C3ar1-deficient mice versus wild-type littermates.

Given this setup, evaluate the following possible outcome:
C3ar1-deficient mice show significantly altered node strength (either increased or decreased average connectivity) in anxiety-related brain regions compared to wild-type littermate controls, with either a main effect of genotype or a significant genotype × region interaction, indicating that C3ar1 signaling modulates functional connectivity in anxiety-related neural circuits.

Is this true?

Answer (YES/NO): NO